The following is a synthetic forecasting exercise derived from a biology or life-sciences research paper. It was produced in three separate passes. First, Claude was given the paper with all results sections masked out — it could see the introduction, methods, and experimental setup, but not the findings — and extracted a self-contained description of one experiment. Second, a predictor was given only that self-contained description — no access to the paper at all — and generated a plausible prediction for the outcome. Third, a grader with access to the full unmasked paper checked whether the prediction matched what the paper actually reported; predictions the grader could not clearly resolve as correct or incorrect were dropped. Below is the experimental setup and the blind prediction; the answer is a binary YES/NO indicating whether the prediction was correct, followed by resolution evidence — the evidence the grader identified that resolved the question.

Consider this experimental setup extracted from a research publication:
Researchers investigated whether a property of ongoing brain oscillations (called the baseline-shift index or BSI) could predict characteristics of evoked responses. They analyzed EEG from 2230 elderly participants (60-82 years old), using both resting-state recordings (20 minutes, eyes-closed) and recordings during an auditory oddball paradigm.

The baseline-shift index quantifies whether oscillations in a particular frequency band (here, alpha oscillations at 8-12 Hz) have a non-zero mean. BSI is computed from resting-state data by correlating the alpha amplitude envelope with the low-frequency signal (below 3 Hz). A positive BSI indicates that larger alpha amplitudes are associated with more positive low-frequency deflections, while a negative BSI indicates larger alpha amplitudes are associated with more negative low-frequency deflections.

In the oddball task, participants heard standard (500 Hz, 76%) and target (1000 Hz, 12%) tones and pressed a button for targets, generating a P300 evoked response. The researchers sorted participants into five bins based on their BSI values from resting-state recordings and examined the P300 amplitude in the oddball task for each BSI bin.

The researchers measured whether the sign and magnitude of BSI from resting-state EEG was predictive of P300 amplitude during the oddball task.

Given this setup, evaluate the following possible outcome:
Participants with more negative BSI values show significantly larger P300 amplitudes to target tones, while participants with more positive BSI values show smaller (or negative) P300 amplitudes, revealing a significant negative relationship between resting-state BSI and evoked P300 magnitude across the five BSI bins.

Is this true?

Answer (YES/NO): YES